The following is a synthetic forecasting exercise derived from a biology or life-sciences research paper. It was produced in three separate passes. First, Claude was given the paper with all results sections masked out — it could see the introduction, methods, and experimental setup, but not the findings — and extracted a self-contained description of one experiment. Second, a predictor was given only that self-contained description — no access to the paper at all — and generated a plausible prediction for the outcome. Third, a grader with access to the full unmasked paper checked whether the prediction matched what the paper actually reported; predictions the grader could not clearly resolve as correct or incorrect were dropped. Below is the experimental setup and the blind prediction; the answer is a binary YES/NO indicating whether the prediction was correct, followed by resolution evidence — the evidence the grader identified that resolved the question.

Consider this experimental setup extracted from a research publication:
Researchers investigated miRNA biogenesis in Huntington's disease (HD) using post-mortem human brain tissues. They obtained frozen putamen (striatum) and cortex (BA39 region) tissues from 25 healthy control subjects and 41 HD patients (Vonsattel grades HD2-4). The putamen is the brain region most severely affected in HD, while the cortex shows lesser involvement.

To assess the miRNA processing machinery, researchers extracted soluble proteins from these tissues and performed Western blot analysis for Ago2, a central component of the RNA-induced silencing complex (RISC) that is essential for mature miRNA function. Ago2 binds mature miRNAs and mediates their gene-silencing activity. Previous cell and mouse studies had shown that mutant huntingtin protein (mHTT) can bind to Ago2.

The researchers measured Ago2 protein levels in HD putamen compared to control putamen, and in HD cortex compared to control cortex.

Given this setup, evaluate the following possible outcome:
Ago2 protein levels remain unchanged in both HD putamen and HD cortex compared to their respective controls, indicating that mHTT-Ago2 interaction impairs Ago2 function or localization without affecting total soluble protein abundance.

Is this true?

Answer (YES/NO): NO